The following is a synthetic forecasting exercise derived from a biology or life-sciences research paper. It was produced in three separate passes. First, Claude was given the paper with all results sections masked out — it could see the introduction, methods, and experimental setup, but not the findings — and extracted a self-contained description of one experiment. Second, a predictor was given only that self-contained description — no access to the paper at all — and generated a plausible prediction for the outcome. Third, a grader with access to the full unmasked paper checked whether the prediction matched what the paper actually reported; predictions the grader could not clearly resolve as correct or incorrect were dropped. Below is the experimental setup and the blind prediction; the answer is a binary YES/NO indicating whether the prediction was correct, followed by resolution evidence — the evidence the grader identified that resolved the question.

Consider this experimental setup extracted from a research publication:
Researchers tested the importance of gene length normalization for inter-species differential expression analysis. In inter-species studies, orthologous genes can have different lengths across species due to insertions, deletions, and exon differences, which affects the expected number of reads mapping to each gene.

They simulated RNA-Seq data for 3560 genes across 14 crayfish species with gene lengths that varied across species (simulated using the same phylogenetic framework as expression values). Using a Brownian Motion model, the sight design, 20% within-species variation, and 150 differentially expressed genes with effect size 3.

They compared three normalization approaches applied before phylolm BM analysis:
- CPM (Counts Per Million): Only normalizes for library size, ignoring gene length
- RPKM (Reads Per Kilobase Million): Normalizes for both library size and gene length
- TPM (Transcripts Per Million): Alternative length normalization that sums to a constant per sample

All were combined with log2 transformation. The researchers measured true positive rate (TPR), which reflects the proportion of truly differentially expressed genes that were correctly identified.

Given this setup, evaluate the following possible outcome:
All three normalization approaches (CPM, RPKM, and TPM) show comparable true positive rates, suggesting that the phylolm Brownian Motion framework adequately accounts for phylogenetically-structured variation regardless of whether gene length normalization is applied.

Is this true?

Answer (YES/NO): NO